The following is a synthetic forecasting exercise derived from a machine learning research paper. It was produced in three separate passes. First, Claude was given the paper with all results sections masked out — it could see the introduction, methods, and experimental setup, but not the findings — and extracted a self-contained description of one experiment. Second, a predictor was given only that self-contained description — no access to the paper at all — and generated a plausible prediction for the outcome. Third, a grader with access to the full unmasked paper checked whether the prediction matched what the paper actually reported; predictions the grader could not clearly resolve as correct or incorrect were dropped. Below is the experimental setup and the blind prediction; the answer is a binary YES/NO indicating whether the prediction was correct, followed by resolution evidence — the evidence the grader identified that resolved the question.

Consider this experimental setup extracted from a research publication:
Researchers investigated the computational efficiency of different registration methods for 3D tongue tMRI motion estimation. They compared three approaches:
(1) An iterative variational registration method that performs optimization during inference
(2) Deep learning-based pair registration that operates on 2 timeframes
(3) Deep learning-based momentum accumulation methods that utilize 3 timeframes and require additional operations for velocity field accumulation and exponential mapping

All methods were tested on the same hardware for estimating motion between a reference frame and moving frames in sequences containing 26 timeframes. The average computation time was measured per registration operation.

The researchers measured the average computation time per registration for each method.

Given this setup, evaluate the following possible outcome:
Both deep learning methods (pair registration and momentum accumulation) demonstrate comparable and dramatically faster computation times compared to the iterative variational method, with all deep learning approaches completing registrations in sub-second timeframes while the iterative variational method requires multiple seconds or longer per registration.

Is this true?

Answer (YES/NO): YES